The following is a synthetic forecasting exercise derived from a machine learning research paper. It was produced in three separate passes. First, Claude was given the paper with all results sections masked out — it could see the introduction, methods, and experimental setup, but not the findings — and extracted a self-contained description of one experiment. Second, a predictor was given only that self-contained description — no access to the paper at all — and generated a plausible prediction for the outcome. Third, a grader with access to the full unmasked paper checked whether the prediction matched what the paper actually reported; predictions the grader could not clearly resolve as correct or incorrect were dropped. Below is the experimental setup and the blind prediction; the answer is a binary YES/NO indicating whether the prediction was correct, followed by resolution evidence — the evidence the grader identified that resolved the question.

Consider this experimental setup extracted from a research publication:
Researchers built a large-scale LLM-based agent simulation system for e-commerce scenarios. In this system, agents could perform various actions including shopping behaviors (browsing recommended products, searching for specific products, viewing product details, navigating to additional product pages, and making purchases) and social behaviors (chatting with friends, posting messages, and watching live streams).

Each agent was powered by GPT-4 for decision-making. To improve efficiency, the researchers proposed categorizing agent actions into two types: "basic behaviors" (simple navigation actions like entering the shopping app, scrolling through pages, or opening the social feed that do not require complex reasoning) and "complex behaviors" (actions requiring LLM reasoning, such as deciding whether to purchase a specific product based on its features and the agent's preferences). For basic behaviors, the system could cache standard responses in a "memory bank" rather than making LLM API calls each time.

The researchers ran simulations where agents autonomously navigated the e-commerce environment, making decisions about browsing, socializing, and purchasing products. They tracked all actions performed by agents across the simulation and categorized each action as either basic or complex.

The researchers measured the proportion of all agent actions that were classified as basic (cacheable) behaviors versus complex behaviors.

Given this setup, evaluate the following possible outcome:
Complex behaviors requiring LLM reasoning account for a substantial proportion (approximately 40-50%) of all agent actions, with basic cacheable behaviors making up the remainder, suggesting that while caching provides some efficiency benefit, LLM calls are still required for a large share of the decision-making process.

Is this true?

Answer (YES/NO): NO